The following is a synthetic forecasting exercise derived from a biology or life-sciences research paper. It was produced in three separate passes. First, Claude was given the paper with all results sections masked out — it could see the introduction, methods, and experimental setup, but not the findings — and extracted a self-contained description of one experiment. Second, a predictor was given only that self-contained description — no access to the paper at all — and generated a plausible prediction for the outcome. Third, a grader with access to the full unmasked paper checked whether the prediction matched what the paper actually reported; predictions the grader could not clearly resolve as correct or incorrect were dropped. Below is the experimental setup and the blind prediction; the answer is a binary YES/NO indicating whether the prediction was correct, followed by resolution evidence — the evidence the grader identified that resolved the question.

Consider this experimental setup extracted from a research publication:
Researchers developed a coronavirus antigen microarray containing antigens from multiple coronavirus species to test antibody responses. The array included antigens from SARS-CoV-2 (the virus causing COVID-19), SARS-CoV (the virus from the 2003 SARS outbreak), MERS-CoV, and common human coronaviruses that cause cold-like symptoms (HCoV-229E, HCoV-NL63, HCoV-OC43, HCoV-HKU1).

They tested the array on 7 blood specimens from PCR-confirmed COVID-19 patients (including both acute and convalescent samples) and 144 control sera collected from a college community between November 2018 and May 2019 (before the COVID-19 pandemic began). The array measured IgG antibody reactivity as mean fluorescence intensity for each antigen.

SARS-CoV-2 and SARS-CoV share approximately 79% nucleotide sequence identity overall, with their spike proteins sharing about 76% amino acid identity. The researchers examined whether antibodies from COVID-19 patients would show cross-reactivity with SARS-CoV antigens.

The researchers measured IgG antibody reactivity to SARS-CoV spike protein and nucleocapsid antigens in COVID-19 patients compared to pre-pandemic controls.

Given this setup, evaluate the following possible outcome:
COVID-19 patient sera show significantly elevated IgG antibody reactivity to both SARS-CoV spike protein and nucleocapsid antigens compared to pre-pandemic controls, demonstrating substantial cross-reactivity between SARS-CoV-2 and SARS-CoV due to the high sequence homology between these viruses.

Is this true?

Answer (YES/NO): NO